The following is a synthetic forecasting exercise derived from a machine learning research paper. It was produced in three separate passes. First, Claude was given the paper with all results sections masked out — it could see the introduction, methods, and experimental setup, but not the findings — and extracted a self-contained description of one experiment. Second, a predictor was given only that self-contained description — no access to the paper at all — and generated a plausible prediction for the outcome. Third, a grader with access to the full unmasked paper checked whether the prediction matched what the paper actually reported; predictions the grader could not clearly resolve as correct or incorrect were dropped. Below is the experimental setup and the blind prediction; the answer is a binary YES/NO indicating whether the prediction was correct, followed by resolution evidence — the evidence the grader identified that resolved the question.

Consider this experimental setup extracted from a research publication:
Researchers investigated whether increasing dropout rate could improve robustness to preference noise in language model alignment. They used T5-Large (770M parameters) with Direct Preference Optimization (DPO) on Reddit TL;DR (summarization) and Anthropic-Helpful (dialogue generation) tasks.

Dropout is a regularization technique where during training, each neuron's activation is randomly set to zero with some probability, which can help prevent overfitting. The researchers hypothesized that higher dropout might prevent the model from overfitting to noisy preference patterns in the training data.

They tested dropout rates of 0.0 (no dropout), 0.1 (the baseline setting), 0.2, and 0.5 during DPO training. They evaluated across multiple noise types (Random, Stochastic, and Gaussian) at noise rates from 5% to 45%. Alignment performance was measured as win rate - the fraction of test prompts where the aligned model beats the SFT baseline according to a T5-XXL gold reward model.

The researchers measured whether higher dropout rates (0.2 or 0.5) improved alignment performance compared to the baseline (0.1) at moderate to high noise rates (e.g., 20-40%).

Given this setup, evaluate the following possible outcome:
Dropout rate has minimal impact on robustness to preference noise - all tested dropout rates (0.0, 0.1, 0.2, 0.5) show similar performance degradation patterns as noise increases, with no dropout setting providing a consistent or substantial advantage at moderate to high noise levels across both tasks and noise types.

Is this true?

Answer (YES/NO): NO